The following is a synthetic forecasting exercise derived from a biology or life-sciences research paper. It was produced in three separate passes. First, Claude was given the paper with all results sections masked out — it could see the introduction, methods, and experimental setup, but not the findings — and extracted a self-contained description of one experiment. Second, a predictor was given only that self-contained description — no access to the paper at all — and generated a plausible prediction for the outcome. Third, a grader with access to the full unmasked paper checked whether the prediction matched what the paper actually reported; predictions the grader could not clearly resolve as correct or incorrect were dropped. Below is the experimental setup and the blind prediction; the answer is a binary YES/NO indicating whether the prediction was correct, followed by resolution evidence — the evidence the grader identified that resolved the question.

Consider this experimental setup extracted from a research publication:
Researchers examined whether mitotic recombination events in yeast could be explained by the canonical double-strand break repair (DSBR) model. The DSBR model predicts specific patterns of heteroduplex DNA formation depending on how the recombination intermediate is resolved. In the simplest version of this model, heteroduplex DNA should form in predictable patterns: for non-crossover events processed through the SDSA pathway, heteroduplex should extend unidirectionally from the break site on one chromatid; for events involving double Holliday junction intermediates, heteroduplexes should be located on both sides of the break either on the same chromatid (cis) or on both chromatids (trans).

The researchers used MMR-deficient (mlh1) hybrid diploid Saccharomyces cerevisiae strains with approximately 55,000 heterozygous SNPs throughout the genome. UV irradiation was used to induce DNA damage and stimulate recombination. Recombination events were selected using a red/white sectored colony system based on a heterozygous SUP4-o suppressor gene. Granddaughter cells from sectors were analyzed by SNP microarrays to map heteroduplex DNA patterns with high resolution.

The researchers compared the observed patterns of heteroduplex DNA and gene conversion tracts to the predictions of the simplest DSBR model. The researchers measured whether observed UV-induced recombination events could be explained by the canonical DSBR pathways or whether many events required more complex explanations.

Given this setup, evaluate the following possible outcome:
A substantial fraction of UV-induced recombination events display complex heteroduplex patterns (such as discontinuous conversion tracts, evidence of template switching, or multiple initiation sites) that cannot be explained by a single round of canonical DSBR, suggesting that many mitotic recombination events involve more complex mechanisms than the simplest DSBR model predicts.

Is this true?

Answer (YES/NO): YES